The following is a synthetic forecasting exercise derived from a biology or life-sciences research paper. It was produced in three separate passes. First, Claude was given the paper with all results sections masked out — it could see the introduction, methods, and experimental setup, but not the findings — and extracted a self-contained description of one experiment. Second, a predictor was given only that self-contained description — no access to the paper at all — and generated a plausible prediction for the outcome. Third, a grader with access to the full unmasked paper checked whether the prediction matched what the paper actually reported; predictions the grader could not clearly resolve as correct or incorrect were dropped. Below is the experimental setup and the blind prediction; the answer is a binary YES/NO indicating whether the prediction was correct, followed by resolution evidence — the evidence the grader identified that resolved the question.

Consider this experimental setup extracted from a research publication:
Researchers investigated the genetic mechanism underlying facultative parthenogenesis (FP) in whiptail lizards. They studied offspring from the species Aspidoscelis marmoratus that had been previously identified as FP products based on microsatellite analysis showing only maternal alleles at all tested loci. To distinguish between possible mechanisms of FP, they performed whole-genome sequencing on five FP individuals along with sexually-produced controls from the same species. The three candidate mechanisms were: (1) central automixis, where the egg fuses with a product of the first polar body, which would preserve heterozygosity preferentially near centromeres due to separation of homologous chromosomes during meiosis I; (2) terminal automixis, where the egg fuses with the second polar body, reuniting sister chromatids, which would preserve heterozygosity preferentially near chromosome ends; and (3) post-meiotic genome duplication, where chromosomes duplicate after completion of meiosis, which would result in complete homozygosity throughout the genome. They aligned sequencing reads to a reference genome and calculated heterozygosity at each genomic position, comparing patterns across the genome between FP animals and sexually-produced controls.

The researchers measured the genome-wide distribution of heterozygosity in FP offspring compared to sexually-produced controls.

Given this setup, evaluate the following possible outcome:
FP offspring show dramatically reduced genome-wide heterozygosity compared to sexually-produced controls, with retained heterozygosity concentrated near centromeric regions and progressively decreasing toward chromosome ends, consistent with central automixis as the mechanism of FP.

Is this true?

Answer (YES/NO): NO